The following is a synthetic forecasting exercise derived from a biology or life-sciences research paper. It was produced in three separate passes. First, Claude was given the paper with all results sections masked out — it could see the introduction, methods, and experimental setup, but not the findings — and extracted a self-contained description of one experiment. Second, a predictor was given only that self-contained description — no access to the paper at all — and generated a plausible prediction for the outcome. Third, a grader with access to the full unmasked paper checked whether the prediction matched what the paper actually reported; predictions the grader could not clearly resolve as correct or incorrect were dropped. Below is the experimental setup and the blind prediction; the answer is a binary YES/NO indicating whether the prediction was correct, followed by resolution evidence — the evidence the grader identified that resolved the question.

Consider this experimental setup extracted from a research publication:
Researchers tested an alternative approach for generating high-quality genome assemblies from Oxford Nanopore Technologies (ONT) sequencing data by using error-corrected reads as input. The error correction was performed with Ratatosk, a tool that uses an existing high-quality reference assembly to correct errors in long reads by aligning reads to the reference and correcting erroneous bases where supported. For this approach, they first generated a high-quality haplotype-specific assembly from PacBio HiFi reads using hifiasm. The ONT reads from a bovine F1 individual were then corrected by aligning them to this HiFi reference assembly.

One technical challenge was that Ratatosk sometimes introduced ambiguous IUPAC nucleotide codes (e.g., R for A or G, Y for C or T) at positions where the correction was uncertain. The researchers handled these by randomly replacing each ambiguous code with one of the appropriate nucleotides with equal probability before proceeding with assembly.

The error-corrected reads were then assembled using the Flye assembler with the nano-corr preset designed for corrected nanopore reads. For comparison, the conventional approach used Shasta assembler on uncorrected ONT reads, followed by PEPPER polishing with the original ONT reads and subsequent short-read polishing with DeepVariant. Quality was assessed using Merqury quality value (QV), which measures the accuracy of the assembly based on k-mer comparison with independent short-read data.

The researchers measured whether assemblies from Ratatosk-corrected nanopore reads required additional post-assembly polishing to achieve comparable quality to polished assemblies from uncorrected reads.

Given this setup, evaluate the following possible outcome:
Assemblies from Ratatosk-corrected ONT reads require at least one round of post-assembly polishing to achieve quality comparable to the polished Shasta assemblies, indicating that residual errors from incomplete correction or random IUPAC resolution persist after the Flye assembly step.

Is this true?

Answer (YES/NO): NO